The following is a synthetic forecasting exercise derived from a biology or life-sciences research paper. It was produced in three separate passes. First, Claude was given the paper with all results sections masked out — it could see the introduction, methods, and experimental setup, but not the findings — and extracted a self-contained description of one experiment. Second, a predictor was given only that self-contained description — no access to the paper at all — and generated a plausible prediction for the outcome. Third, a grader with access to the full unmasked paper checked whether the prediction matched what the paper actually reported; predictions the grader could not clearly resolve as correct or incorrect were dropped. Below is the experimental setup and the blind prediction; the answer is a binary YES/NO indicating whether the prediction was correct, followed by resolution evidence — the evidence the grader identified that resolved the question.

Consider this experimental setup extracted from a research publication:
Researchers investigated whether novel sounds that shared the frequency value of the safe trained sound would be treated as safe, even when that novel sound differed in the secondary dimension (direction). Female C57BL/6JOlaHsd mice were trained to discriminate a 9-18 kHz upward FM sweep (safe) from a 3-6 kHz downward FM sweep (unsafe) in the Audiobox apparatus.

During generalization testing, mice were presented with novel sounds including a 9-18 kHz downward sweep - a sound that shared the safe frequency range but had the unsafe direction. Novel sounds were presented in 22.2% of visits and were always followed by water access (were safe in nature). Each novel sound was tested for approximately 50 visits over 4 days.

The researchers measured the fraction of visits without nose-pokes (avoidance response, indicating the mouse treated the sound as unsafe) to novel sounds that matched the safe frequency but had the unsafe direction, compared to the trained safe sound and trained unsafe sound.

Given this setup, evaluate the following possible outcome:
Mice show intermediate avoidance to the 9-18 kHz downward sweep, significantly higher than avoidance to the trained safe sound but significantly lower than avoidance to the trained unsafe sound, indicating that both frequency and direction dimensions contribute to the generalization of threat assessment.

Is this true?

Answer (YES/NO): NO